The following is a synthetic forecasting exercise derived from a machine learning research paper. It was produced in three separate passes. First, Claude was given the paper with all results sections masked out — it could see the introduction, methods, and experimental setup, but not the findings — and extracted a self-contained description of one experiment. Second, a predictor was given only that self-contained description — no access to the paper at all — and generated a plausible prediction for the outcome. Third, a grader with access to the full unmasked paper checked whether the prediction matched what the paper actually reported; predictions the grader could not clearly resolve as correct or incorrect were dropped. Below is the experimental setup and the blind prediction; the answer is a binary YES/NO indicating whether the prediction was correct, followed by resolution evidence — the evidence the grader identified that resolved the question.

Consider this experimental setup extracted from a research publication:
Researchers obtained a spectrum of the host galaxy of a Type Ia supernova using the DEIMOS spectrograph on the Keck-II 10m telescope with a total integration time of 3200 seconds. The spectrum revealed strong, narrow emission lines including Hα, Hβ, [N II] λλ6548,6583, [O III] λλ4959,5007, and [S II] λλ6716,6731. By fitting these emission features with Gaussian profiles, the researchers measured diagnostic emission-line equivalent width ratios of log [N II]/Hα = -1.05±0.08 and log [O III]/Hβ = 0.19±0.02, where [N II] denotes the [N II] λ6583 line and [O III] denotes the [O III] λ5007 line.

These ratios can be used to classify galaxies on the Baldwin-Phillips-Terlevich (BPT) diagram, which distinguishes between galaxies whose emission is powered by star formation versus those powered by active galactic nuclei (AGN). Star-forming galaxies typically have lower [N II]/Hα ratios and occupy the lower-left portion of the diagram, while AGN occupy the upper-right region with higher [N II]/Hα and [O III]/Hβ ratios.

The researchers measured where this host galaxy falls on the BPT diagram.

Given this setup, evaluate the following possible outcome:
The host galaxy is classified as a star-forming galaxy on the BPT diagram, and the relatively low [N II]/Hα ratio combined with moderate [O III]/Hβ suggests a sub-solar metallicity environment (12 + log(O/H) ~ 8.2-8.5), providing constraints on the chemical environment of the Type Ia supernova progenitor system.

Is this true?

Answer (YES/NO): NO